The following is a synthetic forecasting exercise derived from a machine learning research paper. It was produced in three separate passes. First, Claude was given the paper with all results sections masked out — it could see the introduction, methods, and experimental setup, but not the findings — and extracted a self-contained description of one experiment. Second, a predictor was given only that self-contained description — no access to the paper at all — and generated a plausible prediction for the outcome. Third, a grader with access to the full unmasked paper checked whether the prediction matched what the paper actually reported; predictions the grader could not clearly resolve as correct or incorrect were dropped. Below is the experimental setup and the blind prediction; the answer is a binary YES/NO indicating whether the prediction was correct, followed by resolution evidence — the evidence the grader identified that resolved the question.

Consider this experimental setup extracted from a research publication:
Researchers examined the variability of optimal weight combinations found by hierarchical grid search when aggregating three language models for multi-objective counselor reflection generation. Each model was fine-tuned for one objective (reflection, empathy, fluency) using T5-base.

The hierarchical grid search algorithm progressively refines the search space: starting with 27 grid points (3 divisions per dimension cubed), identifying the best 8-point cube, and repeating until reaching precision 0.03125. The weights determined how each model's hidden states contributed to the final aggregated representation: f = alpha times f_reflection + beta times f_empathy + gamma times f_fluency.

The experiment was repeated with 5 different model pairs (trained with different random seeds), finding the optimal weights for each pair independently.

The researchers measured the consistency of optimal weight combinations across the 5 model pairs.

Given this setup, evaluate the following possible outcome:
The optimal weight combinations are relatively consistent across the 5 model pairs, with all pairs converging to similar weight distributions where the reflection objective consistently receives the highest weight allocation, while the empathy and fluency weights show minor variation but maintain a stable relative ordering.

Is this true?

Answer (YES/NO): YES